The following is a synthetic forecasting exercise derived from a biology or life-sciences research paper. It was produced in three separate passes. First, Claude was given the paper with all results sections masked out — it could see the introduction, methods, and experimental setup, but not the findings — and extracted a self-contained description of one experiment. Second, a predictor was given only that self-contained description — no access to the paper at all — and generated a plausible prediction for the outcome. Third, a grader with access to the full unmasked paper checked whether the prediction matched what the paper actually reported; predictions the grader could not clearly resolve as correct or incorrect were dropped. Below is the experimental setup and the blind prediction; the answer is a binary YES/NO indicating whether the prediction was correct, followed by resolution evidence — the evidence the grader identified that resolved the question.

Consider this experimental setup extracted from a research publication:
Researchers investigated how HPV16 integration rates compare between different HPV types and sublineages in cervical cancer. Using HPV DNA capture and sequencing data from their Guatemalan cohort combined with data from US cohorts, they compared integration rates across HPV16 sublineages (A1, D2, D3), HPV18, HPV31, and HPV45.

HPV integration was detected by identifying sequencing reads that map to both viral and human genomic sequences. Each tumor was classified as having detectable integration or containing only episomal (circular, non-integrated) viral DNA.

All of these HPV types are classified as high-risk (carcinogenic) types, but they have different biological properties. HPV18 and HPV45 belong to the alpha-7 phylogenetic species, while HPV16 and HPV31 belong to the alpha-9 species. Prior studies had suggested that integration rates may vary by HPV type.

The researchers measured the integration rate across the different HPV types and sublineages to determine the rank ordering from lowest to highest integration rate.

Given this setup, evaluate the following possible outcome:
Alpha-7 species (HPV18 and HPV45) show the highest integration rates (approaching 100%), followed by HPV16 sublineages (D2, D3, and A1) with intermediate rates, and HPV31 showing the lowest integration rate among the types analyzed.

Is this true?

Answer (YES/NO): NO